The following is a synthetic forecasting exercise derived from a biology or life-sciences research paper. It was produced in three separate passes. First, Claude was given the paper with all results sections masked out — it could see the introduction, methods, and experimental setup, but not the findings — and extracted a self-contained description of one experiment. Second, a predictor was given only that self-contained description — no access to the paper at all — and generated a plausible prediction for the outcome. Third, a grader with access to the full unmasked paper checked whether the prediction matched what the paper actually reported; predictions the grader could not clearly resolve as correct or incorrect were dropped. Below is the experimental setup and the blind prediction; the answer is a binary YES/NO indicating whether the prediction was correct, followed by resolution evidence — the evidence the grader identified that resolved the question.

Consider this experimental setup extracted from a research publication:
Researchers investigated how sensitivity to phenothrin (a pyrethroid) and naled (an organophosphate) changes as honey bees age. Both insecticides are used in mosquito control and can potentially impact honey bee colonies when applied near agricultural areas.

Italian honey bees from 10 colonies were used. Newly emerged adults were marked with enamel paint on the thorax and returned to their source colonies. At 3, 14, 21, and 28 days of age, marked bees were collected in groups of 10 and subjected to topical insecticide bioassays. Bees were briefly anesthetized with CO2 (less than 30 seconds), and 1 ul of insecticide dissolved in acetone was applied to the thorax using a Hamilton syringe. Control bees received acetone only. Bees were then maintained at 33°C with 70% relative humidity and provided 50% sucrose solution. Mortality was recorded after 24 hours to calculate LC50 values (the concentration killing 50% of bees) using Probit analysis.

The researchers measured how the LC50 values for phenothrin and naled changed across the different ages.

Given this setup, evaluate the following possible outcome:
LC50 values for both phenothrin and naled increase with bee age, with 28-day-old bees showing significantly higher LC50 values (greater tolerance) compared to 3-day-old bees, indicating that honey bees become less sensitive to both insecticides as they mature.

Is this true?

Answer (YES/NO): NO